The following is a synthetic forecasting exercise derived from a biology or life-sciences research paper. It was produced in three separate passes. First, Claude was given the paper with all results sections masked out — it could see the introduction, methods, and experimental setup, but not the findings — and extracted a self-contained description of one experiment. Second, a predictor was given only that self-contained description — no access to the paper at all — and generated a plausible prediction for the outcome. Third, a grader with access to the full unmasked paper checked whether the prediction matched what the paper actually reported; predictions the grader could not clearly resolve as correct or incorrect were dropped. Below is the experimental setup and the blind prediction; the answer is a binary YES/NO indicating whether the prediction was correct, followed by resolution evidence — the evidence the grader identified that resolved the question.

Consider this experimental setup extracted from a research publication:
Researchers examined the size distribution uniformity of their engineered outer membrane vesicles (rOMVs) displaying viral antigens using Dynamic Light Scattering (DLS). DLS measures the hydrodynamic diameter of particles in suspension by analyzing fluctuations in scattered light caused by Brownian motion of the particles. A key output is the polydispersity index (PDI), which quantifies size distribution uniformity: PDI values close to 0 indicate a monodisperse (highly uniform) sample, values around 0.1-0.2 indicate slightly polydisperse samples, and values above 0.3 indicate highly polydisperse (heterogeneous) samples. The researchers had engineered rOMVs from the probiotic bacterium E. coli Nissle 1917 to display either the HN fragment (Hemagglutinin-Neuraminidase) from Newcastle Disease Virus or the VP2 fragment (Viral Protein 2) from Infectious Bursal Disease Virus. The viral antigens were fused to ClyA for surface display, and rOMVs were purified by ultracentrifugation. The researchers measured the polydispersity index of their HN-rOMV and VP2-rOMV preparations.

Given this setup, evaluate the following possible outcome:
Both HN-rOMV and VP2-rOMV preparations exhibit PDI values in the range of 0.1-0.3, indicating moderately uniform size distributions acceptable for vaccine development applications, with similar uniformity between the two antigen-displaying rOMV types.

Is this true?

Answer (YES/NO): NO